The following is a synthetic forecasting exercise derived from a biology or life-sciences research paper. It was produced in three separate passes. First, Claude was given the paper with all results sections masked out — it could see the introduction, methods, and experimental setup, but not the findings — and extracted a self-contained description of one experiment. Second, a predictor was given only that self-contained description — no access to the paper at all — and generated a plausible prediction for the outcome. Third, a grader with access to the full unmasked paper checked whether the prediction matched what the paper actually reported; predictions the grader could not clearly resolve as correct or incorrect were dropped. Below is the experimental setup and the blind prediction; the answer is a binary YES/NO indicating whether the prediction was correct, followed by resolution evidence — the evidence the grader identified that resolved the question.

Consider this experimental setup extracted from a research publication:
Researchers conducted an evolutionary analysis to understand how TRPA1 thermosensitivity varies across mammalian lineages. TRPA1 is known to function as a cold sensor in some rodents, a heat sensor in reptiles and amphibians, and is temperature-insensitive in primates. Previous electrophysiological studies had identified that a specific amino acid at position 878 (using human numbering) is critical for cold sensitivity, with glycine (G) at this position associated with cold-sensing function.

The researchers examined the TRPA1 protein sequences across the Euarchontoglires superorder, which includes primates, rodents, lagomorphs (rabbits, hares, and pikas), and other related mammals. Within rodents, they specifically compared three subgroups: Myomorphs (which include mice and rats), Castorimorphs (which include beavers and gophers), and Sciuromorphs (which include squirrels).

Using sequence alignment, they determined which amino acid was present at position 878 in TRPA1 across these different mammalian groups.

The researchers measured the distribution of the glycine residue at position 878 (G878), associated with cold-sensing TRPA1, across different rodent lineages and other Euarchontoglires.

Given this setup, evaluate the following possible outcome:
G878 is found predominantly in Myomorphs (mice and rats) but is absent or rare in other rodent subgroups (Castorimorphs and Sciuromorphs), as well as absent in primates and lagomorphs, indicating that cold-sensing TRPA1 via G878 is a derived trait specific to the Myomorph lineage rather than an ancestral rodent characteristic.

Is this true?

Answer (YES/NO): NO